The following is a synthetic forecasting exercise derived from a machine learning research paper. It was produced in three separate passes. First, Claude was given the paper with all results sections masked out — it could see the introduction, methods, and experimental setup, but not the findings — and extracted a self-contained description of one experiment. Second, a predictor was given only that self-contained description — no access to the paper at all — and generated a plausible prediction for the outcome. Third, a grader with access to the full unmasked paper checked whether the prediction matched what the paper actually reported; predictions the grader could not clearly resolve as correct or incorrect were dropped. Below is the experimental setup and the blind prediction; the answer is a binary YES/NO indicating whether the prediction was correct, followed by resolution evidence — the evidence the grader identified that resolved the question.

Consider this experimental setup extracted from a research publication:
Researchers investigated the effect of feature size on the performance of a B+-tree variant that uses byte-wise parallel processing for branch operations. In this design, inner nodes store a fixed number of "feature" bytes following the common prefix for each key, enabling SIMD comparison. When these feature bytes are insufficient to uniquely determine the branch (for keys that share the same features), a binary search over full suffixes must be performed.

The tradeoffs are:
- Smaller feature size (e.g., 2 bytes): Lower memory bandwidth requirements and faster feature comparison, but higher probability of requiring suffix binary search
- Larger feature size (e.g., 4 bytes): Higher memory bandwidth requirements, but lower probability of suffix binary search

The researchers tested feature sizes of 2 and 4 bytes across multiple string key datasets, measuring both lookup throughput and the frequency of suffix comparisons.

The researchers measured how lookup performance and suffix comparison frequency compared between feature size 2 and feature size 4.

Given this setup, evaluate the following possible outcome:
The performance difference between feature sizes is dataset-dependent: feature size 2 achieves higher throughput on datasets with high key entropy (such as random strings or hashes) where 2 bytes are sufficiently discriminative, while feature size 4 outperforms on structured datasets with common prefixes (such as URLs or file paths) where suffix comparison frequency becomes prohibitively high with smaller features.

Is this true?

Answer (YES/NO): NO